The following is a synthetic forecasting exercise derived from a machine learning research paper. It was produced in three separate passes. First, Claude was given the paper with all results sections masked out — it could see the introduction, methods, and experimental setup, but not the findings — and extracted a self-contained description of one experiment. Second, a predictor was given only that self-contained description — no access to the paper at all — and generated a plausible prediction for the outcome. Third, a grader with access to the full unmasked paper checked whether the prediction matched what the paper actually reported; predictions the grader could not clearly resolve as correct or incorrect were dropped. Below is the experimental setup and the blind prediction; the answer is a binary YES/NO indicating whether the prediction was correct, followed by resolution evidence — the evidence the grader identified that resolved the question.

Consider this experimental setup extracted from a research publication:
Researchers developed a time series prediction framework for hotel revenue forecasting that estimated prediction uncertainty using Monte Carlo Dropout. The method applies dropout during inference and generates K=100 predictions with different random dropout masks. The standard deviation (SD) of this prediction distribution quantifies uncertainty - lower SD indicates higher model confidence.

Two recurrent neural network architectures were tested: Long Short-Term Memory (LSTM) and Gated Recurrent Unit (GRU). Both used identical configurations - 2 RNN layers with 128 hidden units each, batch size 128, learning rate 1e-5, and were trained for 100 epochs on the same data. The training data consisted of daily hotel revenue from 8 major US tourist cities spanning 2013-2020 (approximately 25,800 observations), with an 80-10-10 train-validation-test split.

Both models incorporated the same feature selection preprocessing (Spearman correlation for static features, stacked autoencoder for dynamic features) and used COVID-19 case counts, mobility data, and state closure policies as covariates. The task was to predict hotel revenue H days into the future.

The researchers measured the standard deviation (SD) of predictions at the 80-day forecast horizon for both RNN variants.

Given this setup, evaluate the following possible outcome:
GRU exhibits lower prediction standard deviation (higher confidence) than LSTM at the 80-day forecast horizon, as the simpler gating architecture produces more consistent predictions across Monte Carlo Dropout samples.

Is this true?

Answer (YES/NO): YES